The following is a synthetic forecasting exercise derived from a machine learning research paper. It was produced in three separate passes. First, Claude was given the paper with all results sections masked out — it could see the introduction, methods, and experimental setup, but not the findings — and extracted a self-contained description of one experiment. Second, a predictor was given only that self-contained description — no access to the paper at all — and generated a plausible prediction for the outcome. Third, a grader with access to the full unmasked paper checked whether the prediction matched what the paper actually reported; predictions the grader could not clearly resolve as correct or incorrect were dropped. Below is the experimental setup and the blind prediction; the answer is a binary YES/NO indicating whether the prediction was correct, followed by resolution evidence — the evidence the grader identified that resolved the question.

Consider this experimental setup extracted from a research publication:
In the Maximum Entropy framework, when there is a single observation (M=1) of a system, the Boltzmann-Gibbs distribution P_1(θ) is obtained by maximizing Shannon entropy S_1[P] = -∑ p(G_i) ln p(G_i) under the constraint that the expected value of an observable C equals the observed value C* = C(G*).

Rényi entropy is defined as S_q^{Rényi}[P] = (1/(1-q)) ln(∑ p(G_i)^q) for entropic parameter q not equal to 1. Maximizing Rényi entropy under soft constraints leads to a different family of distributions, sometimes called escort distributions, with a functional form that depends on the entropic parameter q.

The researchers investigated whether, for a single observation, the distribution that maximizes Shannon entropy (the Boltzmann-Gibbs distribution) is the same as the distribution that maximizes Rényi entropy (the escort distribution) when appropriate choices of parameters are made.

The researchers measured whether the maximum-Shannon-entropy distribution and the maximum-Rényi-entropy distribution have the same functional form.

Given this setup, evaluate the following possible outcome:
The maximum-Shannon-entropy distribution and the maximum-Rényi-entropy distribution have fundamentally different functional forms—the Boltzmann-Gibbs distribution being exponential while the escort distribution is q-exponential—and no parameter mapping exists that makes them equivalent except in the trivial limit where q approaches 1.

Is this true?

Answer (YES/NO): YES